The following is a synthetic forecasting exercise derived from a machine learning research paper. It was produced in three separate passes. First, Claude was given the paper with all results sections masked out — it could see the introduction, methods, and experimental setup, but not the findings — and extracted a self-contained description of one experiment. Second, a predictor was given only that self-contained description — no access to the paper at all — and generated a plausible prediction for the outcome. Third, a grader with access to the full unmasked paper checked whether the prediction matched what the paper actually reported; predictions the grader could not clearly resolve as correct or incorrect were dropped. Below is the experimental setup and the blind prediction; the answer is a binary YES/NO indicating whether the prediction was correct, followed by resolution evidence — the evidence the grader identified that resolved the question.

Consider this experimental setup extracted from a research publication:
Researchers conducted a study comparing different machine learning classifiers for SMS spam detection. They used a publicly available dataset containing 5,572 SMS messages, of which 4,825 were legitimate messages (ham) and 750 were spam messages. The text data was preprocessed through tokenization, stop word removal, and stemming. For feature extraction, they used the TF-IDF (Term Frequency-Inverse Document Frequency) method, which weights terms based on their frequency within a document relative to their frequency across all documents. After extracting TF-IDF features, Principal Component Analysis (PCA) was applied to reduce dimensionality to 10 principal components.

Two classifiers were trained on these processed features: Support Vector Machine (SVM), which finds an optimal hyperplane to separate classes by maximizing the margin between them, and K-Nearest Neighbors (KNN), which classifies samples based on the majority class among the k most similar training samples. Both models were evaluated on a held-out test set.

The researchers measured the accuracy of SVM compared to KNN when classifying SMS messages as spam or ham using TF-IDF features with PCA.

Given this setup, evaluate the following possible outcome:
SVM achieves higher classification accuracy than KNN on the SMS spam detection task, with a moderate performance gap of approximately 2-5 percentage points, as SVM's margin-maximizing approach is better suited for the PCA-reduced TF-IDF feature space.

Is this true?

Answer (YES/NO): NO